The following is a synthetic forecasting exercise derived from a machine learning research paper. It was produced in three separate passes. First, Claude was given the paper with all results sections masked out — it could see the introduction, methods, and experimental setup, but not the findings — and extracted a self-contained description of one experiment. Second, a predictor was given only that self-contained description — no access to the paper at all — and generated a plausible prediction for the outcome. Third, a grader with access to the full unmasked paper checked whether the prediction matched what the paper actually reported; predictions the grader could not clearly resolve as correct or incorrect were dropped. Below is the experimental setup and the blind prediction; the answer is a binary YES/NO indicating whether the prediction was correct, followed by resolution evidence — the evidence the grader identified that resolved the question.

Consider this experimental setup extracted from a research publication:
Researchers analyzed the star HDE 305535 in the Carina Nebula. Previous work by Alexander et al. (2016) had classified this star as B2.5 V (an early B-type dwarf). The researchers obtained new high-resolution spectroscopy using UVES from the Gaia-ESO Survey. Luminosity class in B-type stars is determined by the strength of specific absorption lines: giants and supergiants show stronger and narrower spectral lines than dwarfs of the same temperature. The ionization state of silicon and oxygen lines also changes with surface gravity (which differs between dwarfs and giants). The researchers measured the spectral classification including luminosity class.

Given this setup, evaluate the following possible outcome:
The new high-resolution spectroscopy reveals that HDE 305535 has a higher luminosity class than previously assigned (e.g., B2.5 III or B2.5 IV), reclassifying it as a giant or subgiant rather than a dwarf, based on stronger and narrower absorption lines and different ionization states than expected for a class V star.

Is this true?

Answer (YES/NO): NO